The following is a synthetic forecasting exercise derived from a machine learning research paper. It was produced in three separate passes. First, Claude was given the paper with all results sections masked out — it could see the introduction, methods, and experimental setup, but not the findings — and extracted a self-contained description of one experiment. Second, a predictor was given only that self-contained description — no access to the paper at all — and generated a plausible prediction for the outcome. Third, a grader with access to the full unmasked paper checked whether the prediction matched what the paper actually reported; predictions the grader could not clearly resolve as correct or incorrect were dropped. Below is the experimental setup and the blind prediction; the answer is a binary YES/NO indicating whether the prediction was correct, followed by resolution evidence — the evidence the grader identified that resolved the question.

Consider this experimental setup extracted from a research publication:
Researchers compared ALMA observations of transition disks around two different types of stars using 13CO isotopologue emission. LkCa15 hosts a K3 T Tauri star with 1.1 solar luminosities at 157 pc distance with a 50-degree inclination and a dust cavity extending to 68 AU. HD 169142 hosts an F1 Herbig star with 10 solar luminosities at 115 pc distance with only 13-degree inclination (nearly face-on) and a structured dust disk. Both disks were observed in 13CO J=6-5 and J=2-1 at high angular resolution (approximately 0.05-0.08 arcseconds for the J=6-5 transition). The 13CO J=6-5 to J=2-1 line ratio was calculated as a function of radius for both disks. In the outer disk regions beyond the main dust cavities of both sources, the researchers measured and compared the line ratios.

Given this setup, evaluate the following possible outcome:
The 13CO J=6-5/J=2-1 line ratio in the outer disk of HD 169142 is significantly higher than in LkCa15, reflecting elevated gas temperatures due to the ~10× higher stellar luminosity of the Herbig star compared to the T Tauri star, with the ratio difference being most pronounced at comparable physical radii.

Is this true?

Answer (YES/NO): NO